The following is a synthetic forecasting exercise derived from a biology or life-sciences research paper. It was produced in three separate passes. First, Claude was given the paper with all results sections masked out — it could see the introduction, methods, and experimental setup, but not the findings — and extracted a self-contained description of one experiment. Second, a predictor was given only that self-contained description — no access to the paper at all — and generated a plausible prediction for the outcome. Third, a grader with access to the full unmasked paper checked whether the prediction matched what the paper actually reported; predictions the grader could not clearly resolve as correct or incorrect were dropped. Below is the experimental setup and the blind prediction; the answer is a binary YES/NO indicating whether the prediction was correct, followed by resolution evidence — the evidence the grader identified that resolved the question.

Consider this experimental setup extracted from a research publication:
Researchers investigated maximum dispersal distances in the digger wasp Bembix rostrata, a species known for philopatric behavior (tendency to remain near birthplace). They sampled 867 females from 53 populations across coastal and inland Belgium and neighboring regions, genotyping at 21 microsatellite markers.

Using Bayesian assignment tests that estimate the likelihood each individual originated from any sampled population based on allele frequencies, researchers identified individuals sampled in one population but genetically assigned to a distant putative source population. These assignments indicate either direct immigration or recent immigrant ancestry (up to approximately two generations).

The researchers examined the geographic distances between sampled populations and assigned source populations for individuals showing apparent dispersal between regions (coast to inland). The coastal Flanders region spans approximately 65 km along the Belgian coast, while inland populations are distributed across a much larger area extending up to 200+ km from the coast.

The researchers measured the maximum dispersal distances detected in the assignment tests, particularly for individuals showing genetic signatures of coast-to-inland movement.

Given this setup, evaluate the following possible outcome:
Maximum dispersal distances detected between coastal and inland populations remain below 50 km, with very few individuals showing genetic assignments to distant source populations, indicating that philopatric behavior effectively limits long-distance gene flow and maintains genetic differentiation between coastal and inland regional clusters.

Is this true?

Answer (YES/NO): NO